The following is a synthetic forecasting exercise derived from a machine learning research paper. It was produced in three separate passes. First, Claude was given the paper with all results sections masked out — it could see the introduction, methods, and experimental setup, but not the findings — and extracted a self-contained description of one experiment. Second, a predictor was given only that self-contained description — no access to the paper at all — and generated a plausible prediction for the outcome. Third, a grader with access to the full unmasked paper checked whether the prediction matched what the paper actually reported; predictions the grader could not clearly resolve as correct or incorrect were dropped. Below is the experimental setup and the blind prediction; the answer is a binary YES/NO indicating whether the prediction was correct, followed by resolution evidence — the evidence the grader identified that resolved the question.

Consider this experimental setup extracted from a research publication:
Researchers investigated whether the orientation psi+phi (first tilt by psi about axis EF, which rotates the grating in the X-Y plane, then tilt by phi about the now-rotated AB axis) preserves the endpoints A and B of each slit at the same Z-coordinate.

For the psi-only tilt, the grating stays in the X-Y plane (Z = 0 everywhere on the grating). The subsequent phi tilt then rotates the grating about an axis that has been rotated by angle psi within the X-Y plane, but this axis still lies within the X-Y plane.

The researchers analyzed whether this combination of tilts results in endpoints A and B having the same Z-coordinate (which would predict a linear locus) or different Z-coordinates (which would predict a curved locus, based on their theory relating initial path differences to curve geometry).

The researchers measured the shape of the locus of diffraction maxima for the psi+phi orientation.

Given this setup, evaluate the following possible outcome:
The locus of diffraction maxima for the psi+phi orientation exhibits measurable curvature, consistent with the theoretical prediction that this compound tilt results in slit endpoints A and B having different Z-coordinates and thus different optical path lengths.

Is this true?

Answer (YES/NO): NO